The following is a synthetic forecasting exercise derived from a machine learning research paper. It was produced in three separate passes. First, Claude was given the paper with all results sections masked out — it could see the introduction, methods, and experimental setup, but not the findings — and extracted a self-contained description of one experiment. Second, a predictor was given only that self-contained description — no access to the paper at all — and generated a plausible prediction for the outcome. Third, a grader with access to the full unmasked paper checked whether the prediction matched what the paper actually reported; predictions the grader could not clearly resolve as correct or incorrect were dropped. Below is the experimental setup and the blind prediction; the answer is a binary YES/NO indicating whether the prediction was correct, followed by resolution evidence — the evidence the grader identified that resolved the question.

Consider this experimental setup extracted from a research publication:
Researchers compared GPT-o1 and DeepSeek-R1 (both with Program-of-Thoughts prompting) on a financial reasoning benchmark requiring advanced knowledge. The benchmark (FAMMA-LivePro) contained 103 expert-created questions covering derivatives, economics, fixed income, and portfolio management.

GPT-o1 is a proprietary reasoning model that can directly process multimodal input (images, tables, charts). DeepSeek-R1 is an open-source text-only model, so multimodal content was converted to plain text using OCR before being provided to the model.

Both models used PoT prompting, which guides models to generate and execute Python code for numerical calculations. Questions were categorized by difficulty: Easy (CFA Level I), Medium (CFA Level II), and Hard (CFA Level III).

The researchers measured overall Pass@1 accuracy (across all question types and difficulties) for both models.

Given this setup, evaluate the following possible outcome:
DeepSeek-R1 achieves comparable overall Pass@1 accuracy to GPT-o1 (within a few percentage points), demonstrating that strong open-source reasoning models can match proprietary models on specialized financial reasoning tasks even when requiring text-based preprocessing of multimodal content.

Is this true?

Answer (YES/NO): NO